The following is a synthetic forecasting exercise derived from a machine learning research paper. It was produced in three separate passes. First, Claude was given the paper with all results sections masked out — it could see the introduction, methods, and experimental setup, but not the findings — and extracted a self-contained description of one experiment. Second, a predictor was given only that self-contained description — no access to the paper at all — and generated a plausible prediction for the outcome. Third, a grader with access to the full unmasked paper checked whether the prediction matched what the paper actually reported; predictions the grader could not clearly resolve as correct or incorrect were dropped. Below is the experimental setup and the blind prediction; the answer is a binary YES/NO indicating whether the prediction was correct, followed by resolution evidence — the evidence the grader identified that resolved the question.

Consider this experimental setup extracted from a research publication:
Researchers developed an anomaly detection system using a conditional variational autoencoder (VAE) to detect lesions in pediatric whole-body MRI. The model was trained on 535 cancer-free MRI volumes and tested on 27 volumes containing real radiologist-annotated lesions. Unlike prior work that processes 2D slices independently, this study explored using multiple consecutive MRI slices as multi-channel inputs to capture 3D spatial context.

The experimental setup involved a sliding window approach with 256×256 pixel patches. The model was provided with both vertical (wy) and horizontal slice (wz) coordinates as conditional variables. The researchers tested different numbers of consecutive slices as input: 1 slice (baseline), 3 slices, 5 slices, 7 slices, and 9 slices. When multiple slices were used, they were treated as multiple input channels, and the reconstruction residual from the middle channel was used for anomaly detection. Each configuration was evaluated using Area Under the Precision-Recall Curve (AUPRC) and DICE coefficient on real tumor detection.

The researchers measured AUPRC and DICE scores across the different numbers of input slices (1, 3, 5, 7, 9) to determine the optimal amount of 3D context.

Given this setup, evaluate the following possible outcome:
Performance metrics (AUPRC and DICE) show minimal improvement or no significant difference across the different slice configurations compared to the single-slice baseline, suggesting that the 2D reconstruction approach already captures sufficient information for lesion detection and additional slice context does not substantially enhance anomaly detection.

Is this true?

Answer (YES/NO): NO